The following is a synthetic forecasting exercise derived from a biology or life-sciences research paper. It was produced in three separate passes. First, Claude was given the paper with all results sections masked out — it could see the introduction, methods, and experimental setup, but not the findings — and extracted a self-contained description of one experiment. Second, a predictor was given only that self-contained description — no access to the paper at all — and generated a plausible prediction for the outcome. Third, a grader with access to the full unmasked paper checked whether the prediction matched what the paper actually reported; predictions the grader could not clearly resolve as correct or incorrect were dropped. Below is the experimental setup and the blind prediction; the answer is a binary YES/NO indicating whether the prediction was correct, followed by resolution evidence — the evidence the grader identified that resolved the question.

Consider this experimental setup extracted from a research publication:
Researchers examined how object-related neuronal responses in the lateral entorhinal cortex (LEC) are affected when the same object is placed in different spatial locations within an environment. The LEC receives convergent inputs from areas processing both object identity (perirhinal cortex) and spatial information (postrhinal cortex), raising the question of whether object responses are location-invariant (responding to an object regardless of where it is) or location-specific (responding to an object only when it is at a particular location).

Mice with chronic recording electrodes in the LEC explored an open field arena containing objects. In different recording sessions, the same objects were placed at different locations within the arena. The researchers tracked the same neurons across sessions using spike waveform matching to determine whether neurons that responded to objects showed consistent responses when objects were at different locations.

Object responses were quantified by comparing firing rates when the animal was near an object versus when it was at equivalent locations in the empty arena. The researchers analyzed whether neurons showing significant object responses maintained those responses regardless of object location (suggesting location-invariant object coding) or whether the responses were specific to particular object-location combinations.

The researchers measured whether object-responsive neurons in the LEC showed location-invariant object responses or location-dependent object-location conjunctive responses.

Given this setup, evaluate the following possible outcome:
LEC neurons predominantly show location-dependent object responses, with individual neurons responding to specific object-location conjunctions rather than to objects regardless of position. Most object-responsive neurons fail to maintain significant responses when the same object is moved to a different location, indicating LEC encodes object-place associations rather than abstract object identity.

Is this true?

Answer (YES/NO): NO